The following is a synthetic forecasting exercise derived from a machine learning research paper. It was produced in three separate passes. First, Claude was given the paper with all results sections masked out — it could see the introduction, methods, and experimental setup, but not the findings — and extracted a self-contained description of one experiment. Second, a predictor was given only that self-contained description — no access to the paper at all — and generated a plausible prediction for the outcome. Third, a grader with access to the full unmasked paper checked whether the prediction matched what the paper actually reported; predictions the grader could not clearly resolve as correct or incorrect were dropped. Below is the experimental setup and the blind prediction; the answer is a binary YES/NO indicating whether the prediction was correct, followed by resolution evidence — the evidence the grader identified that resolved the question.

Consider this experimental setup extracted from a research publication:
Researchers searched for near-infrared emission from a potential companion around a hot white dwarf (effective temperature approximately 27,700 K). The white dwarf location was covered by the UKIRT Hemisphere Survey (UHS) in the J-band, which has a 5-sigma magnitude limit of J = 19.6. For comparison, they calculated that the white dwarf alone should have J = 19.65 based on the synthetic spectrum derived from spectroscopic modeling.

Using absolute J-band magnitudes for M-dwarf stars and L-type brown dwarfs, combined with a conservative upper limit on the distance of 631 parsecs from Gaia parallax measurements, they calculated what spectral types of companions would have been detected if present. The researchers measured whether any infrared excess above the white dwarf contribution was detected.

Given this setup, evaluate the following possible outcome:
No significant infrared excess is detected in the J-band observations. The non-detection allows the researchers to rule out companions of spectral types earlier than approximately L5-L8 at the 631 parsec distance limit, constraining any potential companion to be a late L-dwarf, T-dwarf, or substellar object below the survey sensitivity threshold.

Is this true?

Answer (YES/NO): YES